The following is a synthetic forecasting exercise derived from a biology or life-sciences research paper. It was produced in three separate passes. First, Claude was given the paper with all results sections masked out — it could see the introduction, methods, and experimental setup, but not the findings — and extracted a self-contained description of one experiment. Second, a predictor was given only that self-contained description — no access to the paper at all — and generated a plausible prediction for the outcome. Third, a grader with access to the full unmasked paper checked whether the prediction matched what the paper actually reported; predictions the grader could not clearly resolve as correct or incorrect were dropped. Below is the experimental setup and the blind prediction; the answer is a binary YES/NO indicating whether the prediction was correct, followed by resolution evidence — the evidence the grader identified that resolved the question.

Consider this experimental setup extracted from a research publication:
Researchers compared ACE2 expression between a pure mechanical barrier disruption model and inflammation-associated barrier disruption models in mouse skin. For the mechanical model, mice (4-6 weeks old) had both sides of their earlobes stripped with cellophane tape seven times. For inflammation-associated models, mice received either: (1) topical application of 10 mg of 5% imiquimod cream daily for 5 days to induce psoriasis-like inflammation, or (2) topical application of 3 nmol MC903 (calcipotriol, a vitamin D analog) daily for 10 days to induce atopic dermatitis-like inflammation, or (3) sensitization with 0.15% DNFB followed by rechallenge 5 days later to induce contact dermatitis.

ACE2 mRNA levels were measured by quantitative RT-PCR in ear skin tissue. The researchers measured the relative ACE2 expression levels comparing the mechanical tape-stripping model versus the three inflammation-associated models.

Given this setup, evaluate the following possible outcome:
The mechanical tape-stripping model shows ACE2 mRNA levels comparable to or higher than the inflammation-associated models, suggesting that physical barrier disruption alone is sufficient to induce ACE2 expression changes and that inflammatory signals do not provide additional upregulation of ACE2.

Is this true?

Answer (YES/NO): NO